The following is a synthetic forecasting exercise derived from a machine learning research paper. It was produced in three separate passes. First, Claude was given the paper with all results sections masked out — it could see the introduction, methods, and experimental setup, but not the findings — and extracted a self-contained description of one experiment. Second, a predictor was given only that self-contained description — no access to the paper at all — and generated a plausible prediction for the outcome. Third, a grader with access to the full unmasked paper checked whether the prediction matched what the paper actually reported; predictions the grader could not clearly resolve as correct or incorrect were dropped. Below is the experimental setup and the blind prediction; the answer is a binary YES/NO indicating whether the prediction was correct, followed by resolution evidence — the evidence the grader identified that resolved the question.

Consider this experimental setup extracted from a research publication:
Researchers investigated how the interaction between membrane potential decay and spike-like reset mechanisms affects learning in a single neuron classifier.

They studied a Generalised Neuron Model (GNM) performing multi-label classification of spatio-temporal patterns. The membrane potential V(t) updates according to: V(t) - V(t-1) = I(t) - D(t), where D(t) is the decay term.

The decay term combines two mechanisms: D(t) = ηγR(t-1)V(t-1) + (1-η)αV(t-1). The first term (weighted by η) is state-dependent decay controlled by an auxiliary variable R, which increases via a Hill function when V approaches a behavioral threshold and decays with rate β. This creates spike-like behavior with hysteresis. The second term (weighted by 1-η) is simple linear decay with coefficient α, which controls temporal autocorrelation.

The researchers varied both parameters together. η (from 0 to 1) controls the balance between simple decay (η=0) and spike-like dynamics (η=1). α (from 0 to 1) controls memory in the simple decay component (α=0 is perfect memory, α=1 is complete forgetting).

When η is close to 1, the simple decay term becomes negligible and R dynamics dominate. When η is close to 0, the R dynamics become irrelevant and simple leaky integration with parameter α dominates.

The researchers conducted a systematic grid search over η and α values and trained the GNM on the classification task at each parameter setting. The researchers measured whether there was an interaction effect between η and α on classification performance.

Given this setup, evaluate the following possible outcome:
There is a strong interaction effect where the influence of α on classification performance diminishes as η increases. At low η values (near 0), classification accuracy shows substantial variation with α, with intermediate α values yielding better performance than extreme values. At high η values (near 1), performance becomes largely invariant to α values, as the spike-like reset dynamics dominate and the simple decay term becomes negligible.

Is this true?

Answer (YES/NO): NO